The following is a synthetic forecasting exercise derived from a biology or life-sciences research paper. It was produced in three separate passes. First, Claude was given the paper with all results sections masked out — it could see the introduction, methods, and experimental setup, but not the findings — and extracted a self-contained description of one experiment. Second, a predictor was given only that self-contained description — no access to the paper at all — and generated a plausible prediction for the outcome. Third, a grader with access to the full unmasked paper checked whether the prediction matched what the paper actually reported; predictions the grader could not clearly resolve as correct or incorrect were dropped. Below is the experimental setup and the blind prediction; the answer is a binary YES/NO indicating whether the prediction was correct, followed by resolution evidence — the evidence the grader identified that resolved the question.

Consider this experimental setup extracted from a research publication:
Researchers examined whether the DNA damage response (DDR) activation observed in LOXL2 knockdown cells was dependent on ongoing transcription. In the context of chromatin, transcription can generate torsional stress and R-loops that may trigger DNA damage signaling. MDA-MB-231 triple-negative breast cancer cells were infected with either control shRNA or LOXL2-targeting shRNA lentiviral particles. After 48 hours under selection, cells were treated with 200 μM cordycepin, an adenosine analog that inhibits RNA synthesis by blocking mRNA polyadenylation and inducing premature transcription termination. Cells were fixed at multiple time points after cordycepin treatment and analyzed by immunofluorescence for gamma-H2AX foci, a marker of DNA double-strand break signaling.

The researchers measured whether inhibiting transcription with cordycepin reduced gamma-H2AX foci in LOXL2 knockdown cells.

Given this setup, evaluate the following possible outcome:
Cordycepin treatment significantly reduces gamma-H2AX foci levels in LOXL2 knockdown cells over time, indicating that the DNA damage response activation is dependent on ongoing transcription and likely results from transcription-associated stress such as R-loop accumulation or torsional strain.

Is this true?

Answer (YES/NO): NO